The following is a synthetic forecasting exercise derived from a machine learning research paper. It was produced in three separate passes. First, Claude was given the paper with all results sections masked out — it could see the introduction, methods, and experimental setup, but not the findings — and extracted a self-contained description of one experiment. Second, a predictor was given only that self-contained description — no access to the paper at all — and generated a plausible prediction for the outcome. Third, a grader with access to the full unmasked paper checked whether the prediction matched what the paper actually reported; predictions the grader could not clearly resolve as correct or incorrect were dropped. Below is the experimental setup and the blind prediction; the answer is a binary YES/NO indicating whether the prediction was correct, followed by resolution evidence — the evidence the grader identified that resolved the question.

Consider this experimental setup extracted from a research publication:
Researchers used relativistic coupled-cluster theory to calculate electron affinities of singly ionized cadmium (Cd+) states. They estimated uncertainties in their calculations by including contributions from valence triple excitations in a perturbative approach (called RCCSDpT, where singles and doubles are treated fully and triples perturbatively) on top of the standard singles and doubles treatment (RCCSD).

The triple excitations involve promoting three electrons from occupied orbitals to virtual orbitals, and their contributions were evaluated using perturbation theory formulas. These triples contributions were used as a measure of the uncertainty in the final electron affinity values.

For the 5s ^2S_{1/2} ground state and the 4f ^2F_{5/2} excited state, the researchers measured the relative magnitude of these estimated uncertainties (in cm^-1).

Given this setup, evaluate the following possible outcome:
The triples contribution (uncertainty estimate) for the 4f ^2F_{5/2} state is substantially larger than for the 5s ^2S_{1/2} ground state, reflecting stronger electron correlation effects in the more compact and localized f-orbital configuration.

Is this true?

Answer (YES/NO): NO